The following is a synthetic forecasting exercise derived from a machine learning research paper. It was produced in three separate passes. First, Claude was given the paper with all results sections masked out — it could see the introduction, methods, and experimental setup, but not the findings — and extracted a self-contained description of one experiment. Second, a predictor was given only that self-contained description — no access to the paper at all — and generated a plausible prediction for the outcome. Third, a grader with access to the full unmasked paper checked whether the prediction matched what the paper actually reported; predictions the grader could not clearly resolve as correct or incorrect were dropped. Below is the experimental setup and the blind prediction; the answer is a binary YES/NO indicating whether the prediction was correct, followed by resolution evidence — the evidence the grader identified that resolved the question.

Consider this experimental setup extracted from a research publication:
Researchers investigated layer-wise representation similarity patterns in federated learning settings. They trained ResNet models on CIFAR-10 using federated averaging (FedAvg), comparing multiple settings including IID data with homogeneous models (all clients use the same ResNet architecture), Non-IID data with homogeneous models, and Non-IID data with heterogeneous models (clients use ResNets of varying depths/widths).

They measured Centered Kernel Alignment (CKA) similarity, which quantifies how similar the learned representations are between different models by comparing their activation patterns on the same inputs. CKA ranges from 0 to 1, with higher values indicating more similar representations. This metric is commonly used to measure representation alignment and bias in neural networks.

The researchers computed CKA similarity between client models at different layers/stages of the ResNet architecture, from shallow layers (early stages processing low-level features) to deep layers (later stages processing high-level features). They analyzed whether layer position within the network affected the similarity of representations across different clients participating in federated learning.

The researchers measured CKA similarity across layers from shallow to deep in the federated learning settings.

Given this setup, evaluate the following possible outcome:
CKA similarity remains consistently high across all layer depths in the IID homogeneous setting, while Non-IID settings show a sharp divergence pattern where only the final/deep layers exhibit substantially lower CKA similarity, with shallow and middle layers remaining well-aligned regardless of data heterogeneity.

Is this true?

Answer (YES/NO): NO